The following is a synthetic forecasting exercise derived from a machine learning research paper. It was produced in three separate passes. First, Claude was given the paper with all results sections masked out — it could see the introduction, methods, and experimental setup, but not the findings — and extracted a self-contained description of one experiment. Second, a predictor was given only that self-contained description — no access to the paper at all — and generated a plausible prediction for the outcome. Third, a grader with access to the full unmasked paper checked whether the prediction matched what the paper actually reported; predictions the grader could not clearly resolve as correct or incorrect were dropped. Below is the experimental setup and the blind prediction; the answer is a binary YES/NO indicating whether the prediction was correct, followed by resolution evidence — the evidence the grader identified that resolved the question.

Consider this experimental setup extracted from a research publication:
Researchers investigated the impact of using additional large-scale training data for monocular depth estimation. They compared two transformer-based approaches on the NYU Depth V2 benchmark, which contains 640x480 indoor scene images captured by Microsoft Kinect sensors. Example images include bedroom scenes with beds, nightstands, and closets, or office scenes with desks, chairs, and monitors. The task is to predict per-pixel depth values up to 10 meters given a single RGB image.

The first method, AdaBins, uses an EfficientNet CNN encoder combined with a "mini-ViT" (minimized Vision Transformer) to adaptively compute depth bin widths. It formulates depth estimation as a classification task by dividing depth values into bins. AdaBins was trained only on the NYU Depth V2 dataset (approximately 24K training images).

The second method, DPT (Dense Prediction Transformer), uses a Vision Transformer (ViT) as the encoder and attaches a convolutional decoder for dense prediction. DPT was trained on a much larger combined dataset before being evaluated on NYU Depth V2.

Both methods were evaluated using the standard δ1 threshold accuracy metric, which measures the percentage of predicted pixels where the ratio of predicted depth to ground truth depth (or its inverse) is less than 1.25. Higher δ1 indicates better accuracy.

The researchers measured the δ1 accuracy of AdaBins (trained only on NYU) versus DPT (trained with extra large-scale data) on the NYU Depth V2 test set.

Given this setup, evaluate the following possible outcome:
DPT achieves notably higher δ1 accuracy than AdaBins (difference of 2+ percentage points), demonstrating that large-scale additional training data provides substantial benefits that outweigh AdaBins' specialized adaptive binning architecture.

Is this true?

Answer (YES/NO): NO